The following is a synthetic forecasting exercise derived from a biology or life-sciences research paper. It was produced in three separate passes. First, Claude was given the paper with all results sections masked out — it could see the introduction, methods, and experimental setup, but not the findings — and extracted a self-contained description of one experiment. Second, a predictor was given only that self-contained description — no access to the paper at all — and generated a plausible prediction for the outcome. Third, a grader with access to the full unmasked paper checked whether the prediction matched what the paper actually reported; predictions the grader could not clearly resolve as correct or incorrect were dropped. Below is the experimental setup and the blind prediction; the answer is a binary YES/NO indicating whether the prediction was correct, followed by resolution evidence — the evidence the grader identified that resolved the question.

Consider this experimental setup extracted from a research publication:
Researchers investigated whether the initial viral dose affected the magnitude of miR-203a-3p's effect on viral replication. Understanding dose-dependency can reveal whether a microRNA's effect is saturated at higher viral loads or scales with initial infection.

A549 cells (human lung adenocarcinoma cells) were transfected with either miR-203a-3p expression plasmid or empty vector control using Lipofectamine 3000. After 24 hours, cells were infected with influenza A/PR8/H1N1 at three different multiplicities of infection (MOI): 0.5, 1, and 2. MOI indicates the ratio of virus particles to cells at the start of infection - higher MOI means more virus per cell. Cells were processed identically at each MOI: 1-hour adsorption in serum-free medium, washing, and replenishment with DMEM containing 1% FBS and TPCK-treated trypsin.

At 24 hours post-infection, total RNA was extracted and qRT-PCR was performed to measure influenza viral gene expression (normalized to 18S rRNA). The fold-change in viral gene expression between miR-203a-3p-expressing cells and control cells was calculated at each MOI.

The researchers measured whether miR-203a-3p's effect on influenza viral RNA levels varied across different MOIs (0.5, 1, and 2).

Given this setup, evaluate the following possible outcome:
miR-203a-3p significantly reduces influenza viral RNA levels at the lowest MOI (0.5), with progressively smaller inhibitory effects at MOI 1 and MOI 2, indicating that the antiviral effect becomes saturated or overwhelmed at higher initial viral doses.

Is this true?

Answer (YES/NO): NO